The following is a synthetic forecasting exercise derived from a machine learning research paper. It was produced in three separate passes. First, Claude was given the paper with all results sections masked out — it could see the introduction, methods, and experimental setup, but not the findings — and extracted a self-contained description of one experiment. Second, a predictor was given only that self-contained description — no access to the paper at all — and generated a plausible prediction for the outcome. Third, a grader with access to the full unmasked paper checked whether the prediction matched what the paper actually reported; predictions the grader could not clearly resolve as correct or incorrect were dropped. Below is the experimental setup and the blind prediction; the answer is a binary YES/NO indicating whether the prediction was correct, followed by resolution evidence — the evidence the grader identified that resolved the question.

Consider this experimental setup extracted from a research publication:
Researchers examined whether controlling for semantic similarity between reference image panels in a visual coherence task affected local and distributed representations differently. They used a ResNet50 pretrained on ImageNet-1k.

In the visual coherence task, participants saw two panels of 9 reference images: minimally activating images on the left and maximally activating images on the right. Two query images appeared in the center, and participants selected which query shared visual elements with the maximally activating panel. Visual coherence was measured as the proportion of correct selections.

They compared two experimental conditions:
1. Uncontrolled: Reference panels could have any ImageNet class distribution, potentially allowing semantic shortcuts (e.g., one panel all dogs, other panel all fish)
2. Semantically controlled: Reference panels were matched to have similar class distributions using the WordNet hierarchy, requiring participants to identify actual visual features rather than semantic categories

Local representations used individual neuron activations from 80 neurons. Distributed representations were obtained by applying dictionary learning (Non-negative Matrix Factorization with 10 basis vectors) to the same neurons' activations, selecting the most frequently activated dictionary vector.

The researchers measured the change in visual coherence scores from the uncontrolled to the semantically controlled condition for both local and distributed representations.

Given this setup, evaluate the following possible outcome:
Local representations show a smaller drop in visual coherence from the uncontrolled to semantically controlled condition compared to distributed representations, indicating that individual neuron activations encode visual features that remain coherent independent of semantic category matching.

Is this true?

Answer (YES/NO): NO